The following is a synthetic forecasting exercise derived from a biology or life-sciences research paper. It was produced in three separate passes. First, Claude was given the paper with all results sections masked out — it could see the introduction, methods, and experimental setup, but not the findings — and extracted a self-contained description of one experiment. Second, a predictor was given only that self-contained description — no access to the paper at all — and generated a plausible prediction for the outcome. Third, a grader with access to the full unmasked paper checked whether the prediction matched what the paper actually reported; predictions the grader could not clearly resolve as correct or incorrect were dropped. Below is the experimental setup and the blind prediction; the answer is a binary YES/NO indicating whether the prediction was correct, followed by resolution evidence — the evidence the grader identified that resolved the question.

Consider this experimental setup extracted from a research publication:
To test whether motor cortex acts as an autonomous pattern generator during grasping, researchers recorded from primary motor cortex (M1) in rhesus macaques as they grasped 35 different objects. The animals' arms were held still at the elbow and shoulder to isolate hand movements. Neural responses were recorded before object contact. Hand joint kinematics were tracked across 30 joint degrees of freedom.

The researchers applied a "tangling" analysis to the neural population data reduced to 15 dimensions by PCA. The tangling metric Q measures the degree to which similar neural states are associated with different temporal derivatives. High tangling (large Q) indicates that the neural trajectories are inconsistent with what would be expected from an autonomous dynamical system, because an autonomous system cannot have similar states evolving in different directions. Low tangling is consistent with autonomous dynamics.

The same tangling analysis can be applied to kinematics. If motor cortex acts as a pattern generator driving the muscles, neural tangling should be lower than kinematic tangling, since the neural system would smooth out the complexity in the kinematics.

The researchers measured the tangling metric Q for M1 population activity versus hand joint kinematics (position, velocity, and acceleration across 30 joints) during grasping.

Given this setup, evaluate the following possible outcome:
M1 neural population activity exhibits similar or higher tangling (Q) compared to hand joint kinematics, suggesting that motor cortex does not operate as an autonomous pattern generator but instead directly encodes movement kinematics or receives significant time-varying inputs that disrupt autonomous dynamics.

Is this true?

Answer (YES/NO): YES